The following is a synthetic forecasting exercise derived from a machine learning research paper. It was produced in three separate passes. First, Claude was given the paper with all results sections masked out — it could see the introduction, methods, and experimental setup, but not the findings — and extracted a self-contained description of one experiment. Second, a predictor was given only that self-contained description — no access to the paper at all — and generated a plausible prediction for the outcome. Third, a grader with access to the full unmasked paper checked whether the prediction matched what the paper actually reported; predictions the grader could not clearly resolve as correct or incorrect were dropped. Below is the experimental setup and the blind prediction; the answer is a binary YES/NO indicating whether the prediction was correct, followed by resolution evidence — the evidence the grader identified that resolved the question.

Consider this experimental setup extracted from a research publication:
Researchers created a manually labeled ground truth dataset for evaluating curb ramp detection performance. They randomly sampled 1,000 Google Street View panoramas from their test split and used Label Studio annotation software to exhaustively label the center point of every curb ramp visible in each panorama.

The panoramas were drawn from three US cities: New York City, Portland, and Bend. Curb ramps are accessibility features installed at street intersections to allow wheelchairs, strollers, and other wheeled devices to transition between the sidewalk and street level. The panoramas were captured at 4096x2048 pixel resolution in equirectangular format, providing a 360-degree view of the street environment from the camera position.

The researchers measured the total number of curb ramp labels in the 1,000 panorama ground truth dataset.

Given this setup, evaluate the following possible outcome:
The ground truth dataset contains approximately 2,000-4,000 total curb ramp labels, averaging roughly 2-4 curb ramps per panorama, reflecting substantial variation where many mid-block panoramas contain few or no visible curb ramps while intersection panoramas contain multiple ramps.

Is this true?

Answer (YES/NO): YES